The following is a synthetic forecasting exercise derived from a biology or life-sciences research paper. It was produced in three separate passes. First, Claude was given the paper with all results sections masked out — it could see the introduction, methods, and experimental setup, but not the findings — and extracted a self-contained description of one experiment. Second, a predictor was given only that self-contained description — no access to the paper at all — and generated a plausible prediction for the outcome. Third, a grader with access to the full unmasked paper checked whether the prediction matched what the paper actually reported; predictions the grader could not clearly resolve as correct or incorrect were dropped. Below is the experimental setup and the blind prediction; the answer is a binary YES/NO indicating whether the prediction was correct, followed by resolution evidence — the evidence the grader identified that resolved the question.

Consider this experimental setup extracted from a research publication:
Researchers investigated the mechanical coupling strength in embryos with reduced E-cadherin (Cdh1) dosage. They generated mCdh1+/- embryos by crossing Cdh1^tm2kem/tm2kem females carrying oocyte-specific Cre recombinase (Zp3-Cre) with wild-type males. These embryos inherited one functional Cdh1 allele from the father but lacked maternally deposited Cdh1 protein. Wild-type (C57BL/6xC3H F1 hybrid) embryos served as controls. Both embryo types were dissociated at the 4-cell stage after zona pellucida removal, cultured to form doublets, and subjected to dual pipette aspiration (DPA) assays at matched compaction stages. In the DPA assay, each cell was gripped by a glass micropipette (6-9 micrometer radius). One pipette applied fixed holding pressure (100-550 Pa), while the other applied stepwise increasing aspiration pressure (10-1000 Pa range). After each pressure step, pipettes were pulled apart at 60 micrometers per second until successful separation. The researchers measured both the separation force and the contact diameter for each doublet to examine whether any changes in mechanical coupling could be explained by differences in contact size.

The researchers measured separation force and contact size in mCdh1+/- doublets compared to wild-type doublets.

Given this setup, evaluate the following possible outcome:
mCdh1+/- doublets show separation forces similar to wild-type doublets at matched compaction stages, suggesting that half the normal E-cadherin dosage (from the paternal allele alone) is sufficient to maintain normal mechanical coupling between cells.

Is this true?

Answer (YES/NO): NO